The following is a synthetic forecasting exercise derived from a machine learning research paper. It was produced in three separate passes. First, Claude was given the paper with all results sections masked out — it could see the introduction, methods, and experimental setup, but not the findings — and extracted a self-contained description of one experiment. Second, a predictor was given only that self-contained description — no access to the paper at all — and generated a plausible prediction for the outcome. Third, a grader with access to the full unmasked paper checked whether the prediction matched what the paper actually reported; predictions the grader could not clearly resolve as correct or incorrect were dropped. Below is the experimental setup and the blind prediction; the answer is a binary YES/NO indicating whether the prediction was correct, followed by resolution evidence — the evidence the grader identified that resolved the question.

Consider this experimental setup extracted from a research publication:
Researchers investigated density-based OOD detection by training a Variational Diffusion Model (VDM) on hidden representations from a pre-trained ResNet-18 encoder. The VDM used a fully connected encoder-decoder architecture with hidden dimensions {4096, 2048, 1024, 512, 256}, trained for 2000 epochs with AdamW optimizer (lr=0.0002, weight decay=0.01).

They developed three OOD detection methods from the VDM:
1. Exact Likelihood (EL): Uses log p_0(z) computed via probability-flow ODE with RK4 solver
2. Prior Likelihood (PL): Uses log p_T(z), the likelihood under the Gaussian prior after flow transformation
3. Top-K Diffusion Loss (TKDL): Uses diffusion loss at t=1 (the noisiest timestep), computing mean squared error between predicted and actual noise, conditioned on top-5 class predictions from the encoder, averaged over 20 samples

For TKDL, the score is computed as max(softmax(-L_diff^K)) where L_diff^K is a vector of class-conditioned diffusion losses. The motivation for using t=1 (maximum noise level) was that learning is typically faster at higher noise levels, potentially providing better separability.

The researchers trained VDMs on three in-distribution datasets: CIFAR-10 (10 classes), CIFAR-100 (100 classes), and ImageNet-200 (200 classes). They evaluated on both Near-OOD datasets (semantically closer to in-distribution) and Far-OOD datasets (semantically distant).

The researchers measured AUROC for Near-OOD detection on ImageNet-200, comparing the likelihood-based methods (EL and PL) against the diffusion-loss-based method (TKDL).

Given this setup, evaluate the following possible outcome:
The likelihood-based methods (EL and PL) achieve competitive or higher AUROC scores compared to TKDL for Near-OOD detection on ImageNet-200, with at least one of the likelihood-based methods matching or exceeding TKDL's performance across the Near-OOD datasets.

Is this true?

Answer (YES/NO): NO